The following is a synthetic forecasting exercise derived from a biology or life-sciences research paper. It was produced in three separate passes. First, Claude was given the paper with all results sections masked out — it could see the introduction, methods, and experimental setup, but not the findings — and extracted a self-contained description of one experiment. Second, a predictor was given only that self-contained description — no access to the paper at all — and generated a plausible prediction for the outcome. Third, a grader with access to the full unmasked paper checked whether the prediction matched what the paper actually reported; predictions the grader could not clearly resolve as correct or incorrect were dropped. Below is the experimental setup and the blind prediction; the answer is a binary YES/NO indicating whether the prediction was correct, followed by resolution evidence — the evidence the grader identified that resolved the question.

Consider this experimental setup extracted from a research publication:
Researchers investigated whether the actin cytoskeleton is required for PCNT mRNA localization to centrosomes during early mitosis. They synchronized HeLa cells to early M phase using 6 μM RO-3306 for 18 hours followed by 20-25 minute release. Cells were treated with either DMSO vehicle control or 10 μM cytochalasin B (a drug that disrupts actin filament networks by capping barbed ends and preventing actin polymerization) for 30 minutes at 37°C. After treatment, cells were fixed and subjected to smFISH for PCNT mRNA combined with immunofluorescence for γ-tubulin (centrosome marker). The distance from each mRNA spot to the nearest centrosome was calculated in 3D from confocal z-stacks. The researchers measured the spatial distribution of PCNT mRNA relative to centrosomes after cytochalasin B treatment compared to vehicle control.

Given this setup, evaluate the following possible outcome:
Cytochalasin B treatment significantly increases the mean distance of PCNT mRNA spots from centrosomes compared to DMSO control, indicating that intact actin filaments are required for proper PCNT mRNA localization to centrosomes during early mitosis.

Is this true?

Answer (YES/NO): NO